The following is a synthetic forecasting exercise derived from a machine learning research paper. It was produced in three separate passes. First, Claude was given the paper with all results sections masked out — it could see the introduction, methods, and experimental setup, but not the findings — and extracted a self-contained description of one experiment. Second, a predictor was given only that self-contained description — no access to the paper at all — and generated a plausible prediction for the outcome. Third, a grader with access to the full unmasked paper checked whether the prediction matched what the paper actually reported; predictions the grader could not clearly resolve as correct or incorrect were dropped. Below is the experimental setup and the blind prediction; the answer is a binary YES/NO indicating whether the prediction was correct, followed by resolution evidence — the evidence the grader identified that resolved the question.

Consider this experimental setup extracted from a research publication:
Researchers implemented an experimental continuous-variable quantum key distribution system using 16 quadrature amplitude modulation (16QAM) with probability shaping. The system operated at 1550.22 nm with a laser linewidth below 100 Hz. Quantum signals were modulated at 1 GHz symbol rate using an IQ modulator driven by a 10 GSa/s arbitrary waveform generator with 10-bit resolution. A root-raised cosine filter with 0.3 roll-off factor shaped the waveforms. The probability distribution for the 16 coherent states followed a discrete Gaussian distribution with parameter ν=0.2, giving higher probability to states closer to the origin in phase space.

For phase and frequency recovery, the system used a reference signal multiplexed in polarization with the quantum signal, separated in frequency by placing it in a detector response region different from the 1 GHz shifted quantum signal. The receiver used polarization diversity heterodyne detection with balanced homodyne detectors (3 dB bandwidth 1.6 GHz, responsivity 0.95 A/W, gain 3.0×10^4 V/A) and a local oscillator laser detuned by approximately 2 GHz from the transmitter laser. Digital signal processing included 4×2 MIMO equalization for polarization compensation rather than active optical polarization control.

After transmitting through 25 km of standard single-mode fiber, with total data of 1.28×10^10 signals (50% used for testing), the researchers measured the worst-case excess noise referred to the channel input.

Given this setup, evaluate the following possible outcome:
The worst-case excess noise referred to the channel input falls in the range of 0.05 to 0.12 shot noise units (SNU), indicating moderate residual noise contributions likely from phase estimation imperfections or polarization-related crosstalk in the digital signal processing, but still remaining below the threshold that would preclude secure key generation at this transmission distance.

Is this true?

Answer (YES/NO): NO